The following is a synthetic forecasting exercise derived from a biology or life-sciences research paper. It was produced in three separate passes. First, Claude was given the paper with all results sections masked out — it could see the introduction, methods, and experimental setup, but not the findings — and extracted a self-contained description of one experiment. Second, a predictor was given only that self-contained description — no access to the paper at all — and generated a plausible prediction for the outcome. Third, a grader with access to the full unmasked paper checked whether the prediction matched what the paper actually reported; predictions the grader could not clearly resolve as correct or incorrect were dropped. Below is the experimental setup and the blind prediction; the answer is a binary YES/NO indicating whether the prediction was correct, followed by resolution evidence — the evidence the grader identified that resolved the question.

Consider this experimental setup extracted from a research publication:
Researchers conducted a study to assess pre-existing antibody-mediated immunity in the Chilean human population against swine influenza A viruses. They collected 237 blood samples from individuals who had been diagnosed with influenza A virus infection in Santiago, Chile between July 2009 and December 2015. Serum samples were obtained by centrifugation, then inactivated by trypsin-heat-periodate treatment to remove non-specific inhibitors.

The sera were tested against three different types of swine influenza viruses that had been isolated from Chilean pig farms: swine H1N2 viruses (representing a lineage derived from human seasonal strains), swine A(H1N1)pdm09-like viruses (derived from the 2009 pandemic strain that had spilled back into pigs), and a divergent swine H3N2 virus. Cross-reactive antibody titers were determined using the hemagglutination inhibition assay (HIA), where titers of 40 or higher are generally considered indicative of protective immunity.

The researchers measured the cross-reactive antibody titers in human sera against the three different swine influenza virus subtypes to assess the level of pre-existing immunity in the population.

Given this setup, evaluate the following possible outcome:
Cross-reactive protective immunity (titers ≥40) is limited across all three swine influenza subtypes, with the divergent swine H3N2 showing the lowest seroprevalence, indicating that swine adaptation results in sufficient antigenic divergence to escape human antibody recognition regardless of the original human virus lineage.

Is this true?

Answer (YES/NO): NO